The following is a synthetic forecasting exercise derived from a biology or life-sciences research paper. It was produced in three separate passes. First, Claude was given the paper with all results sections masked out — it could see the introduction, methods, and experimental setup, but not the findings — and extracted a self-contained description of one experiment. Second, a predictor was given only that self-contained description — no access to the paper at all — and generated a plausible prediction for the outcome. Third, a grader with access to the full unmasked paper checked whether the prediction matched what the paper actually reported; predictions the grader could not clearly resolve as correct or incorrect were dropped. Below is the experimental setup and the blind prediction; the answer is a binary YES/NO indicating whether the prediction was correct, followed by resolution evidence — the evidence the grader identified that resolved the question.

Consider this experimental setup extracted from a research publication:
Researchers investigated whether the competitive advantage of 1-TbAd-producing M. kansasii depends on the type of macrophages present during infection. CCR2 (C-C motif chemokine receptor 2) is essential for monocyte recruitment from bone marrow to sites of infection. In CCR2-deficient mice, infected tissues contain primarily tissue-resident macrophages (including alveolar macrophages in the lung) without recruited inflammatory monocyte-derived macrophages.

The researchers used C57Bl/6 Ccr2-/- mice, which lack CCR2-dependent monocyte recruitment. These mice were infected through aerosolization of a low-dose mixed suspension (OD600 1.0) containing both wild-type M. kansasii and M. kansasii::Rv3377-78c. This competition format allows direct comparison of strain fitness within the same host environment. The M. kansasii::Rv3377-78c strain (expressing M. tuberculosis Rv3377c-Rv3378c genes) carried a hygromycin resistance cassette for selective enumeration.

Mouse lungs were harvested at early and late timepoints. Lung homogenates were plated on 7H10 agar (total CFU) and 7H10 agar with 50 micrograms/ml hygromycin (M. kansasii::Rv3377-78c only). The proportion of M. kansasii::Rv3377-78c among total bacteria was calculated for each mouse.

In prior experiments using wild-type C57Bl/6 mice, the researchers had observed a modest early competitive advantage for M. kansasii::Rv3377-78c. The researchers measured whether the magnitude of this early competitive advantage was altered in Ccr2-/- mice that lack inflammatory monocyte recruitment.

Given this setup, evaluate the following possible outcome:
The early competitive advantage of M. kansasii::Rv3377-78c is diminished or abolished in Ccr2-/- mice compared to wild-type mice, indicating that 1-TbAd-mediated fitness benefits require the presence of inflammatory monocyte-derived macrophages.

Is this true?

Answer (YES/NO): NO